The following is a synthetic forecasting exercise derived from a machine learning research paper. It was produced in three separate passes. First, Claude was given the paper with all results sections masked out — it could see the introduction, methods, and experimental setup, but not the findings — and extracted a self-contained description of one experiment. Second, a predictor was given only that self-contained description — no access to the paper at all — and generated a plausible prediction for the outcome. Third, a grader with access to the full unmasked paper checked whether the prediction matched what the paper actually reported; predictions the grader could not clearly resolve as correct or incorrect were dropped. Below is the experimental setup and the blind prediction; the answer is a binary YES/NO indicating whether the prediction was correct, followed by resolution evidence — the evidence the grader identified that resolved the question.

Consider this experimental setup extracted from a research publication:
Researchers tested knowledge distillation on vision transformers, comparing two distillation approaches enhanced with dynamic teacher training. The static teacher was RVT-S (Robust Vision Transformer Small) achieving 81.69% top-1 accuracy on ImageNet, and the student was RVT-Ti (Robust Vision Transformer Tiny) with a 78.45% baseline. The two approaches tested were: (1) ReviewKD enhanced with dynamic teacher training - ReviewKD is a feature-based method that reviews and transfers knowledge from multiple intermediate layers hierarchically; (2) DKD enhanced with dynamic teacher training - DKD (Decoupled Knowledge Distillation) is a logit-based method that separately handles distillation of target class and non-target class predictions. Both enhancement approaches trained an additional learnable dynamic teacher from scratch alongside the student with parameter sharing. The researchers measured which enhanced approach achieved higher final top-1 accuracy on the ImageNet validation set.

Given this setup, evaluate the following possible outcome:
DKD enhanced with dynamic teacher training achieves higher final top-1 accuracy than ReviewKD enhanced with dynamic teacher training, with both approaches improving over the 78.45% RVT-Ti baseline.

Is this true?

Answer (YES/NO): YES